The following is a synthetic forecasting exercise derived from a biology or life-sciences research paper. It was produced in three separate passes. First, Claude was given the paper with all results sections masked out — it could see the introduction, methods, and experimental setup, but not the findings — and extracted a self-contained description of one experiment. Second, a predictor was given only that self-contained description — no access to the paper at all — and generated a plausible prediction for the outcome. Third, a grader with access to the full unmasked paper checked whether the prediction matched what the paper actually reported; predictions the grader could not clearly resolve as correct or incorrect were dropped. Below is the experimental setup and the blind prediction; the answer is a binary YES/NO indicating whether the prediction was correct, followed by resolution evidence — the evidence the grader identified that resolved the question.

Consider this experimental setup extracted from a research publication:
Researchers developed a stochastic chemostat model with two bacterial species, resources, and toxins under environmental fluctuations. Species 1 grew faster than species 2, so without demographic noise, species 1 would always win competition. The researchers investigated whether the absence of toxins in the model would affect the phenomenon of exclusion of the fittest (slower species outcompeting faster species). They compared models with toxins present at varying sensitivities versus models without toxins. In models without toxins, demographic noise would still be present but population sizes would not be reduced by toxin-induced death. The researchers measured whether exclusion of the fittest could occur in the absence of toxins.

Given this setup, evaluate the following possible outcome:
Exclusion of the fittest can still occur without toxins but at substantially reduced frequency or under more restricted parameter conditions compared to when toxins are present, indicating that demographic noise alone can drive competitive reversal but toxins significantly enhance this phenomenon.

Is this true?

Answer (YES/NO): YES